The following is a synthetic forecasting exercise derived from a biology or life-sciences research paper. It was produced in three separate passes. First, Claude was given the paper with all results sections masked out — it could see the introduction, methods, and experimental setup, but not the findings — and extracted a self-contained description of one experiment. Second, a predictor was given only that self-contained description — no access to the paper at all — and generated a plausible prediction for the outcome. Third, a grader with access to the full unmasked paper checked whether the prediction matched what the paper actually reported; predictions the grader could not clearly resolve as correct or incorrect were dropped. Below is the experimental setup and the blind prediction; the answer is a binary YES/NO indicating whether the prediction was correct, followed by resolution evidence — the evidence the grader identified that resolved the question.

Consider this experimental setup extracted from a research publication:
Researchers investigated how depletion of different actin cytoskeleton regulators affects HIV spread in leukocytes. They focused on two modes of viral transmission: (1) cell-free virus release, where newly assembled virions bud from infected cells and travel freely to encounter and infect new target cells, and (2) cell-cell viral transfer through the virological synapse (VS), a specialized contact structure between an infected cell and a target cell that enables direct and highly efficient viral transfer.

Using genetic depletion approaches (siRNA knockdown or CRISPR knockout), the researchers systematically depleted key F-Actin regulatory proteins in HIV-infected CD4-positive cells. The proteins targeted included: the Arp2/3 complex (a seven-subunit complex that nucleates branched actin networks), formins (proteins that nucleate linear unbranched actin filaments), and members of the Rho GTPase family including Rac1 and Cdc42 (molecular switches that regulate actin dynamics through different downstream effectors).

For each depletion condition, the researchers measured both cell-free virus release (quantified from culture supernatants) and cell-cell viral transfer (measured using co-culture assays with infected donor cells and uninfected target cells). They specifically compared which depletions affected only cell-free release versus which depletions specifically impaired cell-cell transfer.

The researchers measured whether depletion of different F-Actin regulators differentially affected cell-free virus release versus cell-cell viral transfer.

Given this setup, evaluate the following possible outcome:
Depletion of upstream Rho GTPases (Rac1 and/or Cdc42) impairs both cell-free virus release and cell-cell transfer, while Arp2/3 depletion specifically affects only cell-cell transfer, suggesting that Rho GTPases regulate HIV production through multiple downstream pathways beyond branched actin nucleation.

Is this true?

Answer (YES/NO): NO